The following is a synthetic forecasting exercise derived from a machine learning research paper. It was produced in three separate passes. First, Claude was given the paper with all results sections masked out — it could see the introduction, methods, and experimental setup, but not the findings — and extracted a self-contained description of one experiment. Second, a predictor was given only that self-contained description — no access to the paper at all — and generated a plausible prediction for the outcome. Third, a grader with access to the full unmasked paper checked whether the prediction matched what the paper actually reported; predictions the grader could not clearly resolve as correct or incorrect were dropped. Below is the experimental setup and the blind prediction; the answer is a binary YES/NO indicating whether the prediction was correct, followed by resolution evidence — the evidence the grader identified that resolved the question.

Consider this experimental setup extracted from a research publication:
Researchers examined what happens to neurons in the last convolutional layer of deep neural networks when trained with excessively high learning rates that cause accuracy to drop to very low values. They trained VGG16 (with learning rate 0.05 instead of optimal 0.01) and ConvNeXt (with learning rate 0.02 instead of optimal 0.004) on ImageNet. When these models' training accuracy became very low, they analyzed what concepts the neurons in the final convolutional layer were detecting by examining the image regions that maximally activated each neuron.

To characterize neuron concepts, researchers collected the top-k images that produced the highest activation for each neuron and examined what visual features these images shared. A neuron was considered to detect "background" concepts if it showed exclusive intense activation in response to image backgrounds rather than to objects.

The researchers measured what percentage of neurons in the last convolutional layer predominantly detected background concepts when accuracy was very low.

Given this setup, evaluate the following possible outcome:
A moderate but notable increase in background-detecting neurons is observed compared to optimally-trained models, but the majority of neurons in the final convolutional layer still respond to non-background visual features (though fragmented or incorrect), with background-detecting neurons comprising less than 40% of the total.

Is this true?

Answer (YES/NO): NO